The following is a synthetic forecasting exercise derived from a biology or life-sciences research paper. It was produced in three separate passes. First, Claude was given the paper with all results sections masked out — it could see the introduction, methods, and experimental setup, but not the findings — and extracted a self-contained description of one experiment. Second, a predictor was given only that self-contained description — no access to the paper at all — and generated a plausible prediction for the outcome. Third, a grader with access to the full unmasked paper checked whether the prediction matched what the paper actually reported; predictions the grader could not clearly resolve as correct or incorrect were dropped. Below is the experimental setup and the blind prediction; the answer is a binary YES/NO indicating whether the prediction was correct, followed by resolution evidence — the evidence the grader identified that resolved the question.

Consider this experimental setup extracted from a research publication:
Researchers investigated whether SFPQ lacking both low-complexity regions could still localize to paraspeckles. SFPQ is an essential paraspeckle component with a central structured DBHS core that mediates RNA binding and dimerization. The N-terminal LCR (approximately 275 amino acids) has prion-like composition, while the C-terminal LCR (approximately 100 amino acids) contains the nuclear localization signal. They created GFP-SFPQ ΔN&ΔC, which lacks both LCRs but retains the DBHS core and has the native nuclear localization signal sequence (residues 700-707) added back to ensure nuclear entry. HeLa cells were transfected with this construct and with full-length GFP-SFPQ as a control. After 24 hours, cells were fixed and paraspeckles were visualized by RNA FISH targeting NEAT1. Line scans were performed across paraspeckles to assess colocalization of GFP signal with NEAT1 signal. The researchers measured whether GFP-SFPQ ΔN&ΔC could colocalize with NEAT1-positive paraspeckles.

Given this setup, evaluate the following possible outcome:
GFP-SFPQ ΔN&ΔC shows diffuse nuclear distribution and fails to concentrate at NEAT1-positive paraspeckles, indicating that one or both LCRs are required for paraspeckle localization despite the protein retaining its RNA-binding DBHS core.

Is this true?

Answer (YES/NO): NO